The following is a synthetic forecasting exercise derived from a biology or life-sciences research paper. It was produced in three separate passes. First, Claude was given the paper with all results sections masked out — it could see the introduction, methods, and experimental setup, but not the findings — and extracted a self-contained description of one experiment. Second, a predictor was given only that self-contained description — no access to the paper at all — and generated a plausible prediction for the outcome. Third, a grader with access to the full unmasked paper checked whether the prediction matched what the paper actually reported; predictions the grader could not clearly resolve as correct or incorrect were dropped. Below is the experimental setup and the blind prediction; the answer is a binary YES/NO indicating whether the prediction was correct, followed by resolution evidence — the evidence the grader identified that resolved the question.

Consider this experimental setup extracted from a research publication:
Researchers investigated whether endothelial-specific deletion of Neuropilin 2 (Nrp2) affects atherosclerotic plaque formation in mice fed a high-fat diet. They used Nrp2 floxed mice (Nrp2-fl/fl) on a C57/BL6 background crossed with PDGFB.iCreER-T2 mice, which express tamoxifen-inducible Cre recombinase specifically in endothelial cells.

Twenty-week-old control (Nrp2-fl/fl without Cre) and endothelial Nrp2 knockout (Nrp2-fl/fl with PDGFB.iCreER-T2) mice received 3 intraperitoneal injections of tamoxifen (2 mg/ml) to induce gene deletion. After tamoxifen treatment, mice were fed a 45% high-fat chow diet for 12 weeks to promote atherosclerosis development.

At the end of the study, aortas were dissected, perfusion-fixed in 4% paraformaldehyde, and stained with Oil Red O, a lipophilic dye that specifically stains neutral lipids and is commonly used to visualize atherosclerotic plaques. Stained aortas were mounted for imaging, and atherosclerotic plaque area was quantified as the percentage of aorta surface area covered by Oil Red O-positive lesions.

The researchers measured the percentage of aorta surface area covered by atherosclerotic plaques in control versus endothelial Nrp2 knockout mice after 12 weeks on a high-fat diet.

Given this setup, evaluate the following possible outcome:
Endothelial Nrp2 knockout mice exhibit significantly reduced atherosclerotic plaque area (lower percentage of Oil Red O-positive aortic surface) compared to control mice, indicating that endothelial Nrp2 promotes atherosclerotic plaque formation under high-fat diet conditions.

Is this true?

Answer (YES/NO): NO